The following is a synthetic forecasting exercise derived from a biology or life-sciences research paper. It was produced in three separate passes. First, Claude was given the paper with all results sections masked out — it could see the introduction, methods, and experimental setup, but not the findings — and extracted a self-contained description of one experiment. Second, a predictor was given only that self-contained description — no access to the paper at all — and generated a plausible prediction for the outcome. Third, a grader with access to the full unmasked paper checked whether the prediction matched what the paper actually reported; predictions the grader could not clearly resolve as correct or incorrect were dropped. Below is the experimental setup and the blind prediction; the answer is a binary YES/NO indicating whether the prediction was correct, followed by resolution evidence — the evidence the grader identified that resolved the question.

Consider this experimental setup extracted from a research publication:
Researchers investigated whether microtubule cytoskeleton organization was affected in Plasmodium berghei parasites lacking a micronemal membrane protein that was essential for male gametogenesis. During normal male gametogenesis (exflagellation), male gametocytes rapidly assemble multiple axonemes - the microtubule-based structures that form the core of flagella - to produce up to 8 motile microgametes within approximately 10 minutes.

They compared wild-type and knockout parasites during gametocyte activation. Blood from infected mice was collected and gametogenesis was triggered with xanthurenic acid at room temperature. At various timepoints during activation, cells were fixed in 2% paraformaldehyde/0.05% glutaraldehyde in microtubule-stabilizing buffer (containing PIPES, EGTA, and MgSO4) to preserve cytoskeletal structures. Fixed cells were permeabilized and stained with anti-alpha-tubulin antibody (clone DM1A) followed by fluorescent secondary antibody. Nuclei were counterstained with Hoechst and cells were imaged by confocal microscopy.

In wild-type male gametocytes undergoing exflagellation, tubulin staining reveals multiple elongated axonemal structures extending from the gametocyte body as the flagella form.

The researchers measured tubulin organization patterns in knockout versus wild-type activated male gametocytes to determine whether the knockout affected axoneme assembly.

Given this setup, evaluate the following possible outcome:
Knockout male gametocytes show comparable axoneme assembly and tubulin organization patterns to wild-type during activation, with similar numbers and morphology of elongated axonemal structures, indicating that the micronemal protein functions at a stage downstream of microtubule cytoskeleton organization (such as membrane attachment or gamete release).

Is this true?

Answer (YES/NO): YES